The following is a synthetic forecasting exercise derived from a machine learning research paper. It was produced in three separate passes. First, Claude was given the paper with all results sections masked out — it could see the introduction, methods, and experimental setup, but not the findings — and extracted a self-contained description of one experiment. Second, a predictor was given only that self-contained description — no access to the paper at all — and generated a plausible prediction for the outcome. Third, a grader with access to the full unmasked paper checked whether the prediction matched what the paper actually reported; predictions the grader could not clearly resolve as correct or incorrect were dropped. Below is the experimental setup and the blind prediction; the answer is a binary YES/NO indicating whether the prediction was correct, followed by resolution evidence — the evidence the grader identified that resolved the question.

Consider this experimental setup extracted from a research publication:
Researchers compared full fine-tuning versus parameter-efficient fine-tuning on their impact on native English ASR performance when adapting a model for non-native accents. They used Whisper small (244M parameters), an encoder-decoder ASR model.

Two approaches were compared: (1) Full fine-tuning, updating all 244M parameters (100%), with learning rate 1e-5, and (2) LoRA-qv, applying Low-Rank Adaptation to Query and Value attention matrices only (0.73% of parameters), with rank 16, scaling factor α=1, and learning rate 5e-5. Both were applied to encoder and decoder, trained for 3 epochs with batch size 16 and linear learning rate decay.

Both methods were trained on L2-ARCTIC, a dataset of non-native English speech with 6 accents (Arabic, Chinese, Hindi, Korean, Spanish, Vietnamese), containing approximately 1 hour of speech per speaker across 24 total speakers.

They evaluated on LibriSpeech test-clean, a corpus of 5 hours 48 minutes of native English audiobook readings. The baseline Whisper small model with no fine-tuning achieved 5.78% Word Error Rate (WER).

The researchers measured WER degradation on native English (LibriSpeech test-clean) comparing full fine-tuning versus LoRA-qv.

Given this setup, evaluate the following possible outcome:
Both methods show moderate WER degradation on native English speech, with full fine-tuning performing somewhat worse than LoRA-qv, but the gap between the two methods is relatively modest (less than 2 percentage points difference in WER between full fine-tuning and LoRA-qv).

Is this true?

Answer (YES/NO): YES